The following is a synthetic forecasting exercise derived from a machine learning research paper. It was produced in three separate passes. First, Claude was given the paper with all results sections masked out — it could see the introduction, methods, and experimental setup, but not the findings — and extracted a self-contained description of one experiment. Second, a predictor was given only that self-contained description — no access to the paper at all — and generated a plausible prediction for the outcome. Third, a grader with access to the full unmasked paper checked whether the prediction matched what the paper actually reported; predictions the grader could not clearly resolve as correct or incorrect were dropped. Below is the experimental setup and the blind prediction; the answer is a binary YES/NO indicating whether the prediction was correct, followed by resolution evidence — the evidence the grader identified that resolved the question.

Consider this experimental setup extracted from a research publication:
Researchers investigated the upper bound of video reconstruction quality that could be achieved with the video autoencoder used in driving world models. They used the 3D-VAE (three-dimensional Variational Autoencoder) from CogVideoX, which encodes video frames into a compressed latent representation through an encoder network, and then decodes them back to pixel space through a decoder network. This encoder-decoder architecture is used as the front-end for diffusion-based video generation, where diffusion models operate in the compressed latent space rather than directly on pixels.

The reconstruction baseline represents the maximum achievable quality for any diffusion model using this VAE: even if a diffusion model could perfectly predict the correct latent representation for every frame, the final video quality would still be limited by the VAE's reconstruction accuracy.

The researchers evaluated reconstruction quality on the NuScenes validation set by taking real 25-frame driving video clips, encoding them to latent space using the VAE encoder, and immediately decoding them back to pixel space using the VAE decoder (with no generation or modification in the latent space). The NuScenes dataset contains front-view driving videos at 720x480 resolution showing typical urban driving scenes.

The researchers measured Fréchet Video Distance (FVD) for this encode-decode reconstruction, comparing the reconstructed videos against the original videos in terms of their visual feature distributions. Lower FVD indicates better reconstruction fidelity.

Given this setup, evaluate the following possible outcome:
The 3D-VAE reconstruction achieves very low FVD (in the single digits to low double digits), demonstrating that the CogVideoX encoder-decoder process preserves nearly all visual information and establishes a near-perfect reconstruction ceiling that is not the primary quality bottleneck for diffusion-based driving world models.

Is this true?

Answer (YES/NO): NO